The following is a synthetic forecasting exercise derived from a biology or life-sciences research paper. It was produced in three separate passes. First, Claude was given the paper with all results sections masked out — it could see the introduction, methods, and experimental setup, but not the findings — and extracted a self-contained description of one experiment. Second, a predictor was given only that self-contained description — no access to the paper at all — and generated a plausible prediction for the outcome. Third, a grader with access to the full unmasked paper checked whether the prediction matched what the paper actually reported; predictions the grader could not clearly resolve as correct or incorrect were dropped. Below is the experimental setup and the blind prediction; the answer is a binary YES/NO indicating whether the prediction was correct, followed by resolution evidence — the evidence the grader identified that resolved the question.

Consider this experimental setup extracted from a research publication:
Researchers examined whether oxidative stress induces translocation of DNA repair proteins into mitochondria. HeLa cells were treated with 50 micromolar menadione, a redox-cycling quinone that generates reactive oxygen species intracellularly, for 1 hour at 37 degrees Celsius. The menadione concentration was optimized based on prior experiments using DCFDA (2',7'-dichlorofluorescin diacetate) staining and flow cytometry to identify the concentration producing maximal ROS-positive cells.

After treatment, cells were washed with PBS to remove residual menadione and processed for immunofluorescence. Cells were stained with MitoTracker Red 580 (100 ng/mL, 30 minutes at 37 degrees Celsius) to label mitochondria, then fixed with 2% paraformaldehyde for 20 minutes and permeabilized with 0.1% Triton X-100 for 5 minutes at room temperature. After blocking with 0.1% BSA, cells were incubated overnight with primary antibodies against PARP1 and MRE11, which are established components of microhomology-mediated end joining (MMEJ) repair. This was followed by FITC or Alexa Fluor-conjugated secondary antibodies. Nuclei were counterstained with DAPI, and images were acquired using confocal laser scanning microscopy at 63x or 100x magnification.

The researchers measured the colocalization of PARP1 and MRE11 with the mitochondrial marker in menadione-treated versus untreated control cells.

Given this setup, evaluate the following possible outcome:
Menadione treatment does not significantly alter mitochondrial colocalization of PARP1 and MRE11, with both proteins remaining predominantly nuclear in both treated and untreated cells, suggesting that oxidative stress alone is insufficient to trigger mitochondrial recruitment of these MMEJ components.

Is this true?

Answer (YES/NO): NO